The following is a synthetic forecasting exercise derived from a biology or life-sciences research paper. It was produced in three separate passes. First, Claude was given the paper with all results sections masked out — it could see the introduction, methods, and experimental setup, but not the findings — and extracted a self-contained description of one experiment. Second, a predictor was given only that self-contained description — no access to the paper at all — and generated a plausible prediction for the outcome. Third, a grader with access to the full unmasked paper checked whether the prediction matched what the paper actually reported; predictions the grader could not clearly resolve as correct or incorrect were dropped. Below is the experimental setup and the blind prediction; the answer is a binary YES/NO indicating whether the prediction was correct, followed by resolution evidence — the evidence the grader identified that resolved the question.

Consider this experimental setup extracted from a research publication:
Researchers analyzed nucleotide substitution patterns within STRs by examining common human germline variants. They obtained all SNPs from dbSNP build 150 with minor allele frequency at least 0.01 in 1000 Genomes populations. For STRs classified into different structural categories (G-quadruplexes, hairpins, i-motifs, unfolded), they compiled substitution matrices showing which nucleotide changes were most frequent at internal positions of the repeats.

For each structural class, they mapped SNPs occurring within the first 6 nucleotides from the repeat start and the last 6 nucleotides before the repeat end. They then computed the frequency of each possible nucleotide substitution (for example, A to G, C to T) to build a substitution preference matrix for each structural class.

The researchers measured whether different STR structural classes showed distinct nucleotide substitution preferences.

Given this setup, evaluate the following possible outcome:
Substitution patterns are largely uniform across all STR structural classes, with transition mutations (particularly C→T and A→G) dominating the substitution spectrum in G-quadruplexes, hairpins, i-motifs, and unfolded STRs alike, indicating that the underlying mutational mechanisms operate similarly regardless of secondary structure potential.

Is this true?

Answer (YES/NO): NO